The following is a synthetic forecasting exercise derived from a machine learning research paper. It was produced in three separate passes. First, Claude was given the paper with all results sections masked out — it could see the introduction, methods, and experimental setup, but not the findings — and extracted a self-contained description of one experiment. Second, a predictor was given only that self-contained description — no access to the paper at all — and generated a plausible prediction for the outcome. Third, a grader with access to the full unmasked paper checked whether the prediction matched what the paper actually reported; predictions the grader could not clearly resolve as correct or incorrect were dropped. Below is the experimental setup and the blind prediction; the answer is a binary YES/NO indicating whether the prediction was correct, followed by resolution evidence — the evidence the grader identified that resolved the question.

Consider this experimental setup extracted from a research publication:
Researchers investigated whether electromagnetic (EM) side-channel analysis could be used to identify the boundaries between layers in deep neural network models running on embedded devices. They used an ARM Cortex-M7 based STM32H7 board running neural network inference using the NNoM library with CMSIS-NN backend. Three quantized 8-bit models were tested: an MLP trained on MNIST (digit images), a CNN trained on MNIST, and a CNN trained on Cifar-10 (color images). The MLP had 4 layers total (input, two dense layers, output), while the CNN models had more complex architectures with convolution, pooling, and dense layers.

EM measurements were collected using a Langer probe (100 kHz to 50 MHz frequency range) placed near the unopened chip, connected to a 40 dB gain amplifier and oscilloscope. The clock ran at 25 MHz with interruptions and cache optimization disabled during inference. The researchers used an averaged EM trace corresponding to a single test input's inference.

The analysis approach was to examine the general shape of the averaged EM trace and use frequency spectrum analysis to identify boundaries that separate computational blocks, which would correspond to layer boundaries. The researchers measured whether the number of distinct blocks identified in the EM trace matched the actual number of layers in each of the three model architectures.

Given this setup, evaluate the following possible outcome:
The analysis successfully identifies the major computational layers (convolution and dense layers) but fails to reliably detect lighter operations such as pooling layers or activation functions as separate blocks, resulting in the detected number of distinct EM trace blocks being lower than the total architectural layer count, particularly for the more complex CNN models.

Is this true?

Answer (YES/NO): NO